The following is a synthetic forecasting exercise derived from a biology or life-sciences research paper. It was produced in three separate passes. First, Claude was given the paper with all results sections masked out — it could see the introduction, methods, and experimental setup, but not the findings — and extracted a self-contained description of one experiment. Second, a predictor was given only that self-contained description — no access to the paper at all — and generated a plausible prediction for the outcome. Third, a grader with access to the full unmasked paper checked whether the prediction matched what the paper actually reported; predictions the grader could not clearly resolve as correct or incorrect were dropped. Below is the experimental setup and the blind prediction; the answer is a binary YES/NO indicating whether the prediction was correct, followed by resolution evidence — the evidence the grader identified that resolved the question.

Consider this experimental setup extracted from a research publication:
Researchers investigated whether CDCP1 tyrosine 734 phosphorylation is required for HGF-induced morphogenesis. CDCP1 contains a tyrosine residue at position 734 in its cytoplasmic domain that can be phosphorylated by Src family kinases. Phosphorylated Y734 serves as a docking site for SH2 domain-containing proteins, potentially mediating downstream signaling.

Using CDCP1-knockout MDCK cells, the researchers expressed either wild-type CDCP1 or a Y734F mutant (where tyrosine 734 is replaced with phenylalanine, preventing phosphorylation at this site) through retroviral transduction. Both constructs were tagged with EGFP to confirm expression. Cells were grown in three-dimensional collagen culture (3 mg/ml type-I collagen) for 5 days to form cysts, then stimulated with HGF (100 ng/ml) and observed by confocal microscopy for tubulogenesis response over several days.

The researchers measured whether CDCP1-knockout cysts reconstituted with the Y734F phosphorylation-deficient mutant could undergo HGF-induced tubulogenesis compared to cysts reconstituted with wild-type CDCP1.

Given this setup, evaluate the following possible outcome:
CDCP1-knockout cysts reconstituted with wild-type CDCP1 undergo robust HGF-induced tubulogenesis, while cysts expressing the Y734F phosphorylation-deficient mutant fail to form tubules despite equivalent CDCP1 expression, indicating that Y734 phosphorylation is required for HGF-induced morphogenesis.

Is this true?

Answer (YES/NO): YES